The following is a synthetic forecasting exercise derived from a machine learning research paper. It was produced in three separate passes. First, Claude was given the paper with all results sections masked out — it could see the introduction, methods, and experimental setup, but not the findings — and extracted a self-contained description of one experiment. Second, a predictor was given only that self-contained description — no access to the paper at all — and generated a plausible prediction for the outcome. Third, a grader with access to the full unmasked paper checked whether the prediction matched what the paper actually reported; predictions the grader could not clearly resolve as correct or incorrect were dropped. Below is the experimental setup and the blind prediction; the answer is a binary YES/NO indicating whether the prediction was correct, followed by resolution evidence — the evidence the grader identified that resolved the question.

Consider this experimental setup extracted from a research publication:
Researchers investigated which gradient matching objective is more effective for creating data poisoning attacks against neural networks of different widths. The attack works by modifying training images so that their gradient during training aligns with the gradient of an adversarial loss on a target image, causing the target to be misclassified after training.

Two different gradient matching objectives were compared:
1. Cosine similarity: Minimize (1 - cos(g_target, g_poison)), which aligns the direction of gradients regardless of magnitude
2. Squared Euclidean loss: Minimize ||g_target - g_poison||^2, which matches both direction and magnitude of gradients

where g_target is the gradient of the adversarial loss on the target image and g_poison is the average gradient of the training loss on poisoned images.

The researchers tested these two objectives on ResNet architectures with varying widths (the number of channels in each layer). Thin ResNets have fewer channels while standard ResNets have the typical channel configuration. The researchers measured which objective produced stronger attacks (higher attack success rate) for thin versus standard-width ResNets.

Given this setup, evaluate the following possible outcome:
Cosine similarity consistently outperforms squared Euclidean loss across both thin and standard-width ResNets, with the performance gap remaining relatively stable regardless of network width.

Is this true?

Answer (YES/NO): NO